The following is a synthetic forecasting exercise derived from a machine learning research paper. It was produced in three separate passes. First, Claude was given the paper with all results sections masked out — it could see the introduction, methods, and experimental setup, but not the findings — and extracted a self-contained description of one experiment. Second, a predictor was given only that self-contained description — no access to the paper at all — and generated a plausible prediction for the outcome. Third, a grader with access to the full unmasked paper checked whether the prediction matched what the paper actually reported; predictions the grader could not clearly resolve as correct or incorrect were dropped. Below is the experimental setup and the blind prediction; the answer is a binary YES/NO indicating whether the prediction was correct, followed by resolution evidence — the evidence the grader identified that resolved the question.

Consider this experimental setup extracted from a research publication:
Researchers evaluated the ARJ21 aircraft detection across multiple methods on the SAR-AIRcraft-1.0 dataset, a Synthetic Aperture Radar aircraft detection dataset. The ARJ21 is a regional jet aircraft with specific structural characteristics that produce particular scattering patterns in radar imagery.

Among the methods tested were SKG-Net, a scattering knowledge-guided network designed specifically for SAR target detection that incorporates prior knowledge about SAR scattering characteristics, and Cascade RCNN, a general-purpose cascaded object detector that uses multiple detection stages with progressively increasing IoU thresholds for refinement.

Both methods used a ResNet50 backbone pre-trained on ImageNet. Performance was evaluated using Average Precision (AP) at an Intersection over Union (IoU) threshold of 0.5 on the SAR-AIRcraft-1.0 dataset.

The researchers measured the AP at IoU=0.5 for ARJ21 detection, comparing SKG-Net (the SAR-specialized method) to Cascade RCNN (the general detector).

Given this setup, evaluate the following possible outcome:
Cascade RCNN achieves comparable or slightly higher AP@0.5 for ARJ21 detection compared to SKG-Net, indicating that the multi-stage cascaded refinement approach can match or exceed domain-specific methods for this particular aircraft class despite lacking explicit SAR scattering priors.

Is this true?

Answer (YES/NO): NO